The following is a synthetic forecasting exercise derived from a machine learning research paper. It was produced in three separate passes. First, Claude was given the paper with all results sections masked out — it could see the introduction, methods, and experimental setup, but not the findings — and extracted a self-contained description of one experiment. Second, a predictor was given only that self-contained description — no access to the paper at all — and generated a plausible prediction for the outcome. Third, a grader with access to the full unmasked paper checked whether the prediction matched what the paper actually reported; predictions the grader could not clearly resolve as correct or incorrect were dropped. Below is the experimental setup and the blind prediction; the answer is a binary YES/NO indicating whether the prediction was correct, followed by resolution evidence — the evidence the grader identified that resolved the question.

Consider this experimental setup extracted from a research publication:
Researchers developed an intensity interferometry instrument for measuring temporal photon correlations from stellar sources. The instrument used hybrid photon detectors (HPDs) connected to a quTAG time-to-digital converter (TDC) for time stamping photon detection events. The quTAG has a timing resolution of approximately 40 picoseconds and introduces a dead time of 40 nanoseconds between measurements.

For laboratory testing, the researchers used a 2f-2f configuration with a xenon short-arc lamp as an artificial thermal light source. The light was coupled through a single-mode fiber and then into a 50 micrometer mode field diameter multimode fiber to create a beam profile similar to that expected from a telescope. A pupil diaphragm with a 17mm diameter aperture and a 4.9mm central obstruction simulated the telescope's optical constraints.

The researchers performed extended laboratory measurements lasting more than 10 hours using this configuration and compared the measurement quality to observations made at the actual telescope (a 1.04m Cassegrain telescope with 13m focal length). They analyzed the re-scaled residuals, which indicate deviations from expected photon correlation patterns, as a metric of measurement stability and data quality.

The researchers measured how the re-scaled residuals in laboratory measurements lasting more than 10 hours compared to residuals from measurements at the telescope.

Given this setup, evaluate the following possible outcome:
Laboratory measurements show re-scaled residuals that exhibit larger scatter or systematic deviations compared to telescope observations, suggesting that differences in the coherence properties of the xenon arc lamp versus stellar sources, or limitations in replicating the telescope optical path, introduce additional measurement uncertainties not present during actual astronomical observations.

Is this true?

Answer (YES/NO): NO